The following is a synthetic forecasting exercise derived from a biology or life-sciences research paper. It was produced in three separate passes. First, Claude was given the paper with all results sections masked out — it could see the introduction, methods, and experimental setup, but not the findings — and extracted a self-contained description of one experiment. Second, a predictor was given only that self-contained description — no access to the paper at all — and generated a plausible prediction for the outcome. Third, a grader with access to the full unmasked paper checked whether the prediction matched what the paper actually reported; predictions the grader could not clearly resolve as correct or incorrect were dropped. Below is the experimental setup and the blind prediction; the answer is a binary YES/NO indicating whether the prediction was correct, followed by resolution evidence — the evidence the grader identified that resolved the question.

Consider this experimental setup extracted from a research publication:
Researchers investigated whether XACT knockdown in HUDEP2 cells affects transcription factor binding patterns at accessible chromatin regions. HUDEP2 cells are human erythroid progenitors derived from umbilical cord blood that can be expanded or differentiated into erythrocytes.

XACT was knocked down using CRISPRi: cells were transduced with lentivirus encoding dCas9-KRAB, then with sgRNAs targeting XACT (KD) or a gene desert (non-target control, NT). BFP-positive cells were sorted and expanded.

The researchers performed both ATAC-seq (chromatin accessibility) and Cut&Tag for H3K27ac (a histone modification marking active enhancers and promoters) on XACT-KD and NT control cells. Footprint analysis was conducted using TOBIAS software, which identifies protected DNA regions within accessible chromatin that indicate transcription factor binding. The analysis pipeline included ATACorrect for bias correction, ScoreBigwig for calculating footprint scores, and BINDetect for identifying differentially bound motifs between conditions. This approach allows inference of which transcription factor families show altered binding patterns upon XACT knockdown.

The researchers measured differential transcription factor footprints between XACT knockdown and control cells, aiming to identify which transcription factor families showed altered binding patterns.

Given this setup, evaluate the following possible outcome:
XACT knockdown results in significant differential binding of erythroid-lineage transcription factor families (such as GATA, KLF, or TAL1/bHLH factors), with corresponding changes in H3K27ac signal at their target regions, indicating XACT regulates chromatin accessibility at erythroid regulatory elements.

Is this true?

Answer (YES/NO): NO